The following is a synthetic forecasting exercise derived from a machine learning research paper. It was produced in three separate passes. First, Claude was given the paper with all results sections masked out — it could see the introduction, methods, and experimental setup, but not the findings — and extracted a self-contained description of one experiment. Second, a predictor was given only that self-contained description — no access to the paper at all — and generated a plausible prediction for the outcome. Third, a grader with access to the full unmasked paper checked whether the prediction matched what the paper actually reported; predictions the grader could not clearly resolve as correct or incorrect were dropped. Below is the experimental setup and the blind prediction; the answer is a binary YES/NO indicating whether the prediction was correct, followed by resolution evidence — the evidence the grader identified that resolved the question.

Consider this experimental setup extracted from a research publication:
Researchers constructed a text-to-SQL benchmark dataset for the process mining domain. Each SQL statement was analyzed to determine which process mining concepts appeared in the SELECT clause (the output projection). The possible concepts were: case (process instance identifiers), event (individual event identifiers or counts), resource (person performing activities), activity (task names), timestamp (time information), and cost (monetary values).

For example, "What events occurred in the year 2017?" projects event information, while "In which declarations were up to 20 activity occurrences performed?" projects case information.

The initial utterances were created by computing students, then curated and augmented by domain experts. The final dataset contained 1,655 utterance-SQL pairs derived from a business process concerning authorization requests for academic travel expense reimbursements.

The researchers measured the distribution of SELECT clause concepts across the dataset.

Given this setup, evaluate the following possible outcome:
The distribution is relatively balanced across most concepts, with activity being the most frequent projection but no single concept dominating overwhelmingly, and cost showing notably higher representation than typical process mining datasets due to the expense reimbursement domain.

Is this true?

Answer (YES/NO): NO